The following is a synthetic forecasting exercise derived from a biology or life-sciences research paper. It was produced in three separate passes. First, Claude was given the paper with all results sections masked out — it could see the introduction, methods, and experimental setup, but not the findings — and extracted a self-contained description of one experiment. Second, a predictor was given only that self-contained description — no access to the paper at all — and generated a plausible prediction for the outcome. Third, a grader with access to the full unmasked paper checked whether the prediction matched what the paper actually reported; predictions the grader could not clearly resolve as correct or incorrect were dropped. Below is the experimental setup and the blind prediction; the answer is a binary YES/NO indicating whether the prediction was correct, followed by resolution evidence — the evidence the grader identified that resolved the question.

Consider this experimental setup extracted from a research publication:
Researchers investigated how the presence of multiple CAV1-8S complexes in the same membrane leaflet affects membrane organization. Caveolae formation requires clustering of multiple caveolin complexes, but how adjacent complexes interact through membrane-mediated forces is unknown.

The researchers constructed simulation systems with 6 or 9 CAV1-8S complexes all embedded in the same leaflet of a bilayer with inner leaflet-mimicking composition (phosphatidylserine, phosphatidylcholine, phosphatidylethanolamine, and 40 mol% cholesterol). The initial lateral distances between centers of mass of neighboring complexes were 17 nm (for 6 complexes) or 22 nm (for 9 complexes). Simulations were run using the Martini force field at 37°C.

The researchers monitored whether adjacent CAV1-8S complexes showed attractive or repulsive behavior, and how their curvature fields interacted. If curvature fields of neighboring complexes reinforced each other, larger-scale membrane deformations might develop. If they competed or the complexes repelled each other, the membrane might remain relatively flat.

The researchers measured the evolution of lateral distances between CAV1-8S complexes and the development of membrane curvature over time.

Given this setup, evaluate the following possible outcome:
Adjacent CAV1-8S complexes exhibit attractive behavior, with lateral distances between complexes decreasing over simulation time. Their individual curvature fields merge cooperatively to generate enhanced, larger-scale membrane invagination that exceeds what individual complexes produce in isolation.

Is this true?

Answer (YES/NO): NO